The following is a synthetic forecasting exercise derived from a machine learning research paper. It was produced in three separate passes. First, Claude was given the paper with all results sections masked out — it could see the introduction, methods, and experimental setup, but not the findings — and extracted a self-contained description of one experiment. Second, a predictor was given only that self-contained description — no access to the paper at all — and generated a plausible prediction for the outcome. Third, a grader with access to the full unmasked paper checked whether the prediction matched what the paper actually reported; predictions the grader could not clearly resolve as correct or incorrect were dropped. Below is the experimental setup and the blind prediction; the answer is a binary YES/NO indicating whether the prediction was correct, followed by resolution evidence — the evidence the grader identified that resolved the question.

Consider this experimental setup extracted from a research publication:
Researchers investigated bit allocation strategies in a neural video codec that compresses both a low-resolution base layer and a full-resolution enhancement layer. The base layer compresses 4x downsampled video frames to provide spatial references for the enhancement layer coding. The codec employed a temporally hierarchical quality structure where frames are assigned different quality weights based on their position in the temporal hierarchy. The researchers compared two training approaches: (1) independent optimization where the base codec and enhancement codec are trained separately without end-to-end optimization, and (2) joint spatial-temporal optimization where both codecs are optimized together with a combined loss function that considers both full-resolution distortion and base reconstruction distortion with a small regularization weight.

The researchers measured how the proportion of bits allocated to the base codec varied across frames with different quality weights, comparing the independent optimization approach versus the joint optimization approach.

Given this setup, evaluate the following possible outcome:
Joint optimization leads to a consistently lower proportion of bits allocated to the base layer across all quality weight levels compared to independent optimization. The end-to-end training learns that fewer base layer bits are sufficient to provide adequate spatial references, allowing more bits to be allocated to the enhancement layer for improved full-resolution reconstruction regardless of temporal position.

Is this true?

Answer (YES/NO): NO